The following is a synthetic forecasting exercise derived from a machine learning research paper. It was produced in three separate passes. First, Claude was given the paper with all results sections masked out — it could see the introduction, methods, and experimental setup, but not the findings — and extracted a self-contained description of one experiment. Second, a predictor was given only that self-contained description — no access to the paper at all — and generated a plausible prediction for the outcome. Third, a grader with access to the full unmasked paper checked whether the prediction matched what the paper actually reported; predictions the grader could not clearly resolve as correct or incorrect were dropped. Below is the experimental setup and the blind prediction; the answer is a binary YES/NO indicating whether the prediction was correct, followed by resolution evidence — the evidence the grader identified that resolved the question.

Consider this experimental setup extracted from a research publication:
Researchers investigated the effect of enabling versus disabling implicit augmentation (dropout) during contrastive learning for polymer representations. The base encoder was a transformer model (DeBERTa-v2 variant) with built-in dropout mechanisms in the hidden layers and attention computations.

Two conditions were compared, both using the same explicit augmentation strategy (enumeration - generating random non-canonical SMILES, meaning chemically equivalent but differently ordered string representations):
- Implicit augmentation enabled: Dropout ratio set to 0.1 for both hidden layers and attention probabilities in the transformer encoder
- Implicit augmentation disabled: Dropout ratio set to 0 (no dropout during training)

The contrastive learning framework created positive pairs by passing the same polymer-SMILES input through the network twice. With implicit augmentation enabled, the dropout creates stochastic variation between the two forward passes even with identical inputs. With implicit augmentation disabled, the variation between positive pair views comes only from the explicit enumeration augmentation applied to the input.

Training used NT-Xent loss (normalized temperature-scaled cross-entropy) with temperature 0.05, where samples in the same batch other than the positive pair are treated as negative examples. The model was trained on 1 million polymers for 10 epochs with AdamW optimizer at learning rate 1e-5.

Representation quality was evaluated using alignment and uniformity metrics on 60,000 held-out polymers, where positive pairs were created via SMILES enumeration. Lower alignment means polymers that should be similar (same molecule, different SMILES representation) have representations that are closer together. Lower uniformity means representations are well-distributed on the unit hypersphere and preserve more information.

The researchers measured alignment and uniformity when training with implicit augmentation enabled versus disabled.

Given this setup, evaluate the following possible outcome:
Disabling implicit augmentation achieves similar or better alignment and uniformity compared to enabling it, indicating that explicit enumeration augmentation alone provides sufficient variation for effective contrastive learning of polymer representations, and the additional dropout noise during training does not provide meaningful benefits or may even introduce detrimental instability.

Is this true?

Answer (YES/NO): NO